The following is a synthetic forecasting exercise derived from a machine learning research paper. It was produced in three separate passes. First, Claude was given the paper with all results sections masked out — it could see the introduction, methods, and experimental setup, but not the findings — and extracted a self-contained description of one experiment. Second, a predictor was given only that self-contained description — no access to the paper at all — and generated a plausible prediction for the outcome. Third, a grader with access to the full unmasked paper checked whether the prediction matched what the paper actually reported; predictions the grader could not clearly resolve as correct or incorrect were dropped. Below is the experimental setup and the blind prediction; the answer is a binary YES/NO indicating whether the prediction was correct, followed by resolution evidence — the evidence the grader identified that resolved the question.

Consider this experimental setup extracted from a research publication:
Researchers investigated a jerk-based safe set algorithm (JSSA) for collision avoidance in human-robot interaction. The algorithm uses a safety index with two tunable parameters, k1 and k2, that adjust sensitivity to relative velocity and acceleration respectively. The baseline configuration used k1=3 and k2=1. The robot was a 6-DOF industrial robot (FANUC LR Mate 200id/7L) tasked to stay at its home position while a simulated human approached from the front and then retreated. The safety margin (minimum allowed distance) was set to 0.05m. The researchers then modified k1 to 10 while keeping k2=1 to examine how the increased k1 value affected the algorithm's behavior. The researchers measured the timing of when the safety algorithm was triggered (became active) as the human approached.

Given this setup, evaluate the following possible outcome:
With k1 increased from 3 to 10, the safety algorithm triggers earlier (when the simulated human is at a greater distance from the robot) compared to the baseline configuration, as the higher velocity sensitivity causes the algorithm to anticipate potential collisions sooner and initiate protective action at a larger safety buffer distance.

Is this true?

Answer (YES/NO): YES